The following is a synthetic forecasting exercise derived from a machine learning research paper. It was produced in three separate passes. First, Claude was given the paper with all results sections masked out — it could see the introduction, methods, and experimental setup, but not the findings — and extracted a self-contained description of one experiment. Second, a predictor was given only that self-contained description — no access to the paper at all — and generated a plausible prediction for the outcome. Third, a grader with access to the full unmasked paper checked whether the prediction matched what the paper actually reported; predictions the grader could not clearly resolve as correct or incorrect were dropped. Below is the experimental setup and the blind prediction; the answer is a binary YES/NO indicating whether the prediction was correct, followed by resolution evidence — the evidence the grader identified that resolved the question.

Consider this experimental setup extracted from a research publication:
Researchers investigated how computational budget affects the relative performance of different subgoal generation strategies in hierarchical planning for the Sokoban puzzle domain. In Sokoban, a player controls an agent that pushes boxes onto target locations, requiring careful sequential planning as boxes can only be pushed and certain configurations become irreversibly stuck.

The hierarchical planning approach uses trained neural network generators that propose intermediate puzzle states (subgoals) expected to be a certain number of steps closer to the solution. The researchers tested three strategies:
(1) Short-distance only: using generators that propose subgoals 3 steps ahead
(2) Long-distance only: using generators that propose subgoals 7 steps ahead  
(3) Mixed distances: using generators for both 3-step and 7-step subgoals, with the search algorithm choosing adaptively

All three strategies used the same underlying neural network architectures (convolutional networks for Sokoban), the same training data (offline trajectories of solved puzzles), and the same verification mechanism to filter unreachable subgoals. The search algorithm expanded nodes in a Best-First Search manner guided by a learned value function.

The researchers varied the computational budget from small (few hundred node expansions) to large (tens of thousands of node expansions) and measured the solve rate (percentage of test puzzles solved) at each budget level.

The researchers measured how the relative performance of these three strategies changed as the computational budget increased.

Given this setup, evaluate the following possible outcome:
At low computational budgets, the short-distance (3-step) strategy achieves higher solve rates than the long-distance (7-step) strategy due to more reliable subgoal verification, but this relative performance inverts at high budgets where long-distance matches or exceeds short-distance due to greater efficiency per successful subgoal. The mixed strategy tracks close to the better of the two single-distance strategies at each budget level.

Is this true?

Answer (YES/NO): NO